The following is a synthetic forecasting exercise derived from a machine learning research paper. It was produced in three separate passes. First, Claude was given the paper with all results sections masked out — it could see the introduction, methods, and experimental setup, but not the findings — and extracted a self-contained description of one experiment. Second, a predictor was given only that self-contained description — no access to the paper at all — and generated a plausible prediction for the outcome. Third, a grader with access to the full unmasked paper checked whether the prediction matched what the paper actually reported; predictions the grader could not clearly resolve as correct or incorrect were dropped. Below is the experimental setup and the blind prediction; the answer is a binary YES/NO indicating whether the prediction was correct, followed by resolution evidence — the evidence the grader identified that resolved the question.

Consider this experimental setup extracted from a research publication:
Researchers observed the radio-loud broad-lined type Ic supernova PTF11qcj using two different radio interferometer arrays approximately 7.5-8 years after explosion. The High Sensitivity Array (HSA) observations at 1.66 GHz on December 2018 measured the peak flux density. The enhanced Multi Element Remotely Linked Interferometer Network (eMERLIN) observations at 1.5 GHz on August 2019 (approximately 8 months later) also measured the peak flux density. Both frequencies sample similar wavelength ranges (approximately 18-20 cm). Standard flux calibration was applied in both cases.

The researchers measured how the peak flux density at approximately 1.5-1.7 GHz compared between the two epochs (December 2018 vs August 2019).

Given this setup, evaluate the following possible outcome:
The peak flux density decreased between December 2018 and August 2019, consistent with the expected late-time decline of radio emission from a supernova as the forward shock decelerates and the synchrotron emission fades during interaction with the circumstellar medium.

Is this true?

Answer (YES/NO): NO